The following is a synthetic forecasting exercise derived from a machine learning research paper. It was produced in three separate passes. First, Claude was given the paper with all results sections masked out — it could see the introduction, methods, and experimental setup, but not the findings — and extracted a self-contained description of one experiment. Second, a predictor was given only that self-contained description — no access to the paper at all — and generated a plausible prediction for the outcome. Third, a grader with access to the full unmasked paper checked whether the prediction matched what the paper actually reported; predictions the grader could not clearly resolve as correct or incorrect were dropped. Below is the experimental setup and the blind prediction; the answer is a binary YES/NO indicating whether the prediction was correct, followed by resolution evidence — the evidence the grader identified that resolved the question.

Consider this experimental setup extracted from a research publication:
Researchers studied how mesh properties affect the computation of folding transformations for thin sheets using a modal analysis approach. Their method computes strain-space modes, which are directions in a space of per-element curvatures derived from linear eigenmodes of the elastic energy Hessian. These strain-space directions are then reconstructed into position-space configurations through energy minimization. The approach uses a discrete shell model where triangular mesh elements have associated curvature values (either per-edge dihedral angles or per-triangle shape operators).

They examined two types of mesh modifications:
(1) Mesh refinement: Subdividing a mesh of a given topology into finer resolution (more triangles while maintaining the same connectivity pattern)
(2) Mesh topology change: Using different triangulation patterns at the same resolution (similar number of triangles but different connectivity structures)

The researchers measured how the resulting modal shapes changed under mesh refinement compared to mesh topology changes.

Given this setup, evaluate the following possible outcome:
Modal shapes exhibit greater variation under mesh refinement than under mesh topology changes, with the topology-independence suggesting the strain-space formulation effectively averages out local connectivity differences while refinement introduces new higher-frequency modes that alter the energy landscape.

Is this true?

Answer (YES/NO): NO